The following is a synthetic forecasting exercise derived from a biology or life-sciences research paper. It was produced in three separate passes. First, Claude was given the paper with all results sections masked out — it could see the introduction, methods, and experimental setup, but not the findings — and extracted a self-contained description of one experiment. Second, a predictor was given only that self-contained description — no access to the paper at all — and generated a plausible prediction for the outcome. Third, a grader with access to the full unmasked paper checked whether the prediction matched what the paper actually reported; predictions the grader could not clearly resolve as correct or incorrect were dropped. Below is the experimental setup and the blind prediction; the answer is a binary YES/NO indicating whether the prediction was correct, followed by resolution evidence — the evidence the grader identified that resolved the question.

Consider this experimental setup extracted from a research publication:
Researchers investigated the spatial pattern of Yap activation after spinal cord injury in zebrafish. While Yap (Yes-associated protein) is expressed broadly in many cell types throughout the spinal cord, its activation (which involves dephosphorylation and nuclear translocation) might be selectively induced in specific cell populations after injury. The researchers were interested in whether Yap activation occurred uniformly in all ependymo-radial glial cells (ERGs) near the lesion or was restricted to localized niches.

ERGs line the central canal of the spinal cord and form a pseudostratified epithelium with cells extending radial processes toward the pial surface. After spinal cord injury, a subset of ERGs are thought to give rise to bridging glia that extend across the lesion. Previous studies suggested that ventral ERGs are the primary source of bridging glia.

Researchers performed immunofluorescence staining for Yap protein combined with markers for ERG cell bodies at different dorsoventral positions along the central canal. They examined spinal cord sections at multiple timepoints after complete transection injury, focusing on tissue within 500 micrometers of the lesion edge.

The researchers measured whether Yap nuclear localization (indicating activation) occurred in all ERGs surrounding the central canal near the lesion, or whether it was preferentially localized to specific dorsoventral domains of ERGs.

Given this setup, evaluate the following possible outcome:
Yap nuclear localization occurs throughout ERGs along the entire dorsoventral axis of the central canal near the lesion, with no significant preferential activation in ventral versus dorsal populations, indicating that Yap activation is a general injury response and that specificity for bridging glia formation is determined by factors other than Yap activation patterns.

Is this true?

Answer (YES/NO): NO